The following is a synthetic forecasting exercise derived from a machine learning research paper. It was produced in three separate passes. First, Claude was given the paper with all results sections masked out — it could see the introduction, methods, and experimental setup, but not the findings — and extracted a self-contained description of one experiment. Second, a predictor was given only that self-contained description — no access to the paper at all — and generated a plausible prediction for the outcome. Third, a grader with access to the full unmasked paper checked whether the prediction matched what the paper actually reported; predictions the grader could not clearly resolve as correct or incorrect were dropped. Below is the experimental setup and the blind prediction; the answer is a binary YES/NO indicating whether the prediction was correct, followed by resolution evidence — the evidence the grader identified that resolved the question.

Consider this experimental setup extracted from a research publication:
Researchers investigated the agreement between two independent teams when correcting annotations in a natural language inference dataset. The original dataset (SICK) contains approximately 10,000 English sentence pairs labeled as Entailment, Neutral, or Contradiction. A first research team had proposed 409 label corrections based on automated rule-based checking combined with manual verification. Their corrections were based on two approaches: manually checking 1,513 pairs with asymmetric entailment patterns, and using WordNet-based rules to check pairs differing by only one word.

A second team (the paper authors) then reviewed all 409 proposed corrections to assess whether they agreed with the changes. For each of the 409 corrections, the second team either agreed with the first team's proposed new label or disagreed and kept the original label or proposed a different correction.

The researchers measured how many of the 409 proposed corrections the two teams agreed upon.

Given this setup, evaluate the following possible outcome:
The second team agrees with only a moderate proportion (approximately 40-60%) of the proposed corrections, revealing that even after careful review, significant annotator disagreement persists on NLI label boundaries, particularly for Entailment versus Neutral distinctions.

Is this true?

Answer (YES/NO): YES